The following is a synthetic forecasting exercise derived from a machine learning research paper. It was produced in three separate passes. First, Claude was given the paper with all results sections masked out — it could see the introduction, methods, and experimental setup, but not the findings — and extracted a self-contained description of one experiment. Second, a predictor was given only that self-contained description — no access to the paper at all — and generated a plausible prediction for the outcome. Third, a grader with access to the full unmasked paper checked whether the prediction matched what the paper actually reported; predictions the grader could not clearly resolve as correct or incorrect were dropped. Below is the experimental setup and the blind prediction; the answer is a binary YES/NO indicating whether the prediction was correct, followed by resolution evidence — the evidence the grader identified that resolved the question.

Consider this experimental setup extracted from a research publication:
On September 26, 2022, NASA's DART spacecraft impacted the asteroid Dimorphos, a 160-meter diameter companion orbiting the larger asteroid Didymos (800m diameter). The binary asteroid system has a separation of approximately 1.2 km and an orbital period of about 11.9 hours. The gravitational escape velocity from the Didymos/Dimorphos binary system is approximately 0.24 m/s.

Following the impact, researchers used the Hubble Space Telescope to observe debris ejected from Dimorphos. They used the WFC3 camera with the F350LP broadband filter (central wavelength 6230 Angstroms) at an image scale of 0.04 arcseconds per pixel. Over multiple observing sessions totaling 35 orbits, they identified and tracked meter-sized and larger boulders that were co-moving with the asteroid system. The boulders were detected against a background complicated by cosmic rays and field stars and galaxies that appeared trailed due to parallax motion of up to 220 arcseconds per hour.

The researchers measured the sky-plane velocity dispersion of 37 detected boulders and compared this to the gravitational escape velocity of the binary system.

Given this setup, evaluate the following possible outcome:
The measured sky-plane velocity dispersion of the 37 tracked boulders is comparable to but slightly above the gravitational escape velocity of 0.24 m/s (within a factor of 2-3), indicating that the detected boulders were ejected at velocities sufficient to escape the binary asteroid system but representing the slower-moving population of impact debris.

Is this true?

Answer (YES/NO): YES